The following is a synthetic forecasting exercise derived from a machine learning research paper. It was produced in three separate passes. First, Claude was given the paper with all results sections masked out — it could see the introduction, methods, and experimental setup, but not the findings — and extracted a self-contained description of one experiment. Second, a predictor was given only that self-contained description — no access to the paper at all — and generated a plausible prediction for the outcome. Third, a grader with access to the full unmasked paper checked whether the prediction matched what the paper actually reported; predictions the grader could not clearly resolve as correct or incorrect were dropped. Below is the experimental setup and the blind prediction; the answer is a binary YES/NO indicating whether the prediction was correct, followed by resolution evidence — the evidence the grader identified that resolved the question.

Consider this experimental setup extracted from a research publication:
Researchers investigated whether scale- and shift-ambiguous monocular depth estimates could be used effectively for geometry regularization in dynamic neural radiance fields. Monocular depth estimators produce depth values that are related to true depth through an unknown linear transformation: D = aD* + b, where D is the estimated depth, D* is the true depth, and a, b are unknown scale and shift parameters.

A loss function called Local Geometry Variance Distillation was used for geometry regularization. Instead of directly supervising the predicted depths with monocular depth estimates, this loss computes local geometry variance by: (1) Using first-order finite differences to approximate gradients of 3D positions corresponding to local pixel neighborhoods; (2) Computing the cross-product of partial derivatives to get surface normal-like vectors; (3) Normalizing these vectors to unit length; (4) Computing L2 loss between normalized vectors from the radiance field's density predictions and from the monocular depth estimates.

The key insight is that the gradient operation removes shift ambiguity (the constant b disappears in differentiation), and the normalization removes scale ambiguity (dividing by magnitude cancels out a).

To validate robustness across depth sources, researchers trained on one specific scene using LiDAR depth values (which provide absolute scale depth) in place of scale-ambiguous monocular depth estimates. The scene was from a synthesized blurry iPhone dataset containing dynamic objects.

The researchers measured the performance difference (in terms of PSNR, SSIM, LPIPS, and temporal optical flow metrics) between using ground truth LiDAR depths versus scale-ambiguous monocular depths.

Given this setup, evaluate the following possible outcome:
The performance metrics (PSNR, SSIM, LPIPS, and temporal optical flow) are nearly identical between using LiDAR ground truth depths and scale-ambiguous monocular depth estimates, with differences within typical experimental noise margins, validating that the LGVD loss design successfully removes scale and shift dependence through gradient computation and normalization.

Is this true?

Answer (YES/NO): YES